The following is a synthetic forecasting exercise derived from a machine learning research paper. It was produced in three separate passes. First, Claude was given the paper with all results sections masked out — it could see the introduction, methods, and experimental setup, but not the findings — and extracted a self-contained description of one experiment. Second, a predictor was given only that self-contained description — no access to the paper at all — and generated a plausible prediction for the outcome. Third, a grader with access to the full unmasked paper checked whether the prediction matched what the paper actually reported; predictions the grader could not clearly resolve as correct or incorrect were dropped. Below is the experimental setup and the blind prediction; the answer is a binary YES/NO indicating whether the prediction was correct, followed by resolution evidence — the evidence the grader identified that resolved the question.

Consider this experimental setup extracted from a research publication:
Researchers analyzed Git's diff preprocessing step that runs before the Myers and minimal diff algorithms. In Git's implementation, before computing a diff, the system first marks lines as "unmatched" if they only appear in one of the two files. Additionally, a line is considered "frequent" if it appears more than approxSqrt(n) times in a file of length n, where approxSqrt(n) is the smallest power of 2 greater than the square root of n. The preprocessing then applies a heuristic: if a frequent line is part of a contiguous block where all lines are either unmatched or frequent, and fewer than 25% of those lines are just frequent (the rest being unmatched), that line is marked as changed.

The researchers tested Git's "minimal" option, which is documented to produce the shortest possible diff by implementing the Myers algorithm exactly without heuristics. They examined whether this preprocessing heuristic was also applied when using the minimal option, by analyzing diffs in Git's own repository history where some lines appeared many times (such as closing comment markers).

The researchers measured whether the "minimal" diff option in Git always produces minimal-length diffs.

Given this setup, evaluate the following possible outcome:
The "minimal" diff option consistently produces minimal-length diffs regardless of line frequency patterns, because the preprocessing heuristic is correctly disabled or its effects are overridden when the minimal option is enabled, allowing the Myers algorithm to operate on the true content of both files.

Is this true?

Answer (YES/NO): NO